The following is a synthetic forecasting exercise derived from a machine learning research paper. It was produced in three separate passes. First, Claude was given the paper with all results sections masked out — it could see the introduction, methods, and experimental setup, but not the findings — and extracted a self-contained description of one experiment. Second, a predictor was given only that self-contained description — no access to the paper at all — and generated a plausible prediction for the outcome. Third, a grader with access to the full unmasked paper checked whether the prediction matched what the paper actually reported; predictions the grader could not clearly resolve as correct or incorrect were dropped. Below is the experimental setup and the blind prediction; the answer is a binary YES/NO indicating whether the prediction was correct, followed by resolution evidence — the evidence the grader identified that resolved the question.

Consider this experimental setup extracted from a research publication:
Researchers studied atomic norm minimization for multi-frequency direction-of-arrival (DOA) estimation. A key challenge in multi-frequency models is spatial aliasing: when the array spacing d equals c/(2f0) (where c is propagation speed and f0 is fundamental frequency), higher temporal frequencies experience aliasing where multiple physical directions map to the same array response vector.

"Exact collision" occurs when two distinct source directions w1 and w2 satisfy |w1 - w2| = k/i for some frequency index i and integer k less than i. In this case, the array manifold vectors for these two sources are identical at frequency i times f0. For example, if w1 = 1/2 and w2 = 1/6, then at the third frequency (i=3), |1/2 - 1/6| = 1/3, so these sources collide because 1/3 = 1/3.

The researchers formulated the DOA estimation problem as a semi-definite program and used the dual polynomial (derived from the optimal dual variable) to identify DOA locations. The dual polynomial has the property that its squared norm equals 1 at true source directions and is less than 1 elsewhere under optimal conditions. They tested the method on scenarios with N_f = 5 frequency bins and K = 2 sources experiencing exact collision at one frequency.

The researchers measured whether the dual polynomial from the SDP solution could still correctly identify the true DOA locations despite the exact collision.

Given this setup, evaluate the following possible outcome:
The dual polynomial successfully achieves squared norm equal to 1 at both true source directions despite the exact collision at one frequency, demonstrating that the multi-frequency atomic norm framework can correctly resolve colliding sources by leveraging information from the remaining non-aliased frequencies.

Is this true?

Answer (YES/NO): YES